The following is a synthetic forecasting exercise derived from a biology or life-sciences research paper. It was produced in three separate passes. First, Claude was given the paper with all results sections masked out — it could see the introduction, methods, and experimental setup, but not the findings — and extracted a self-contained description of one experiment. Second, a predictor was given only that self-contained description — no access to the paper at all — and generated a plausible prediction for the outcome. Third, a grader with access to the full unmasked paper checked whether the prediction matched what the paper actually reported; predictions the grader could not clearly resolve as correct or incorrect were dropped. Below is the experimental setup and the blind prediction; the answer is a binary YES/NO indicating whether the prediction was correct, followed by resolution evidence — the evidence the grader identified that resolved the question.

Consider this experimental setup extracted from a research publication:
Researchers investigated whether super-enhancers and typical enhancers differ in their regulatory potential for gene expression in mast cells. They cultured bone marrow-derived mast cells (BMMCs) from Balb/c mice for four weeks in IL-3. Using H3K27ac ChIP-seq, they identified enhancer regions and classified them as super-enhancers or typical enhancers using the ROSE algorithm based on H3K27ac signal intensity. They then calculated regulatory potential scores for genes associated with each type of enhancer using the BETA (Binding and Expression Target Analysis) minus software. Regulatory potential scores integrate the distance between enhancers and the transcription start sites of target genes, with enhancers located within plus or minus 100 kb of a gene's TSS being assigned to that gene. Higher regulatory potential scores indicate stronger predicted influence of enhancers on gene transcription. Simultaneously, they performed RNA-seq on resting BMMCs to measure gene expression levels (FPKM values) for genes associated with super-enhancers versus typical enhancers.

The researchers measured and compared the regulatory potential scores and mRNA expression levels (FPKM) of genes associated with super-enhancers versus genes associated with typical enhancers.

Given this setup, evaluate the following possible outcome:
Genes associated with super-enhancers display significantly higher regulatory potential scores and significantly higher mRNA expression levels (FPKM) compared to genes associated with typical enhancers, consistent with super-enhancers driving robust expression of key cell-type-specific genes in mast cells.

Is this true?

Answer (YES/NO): YES